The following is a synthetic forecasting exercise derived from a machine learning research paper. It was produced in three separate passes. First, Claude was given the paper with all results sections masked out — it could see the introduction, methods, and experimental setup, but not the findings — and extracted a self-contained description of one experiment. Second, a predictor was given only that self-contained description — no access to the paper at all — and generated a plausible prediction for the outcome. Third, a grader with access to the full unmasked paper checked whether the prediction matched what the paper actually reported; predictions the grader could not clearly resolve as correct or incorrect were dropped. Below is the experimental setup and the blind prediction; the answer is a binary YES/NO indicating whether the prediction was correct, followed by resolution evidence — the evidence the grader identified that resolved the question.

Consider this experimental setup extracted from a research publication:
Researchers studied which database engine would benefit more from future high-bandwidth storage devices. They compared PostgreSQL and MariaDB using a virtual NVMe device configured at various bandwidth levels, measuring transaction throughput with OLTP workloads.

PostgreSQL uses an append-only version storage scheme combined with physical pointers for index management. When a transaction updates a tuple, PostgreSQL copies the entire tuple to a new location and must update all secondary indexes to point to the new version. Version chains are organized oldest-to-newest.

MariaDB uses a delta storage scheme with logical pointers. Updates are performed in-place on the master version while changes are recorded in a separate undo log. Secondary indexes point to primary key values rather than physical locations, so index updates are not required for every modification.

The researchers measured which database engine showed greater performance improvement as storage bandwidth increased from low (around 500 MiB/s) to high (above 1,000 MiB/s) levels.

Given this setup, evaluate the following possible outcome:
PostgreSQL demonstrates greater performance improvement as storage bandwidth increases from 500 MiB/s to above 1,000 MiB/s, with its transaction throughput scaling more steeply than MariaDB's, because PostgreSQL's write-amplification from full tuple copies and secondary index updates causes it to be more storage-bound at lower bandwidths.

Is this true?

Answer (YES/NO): YES